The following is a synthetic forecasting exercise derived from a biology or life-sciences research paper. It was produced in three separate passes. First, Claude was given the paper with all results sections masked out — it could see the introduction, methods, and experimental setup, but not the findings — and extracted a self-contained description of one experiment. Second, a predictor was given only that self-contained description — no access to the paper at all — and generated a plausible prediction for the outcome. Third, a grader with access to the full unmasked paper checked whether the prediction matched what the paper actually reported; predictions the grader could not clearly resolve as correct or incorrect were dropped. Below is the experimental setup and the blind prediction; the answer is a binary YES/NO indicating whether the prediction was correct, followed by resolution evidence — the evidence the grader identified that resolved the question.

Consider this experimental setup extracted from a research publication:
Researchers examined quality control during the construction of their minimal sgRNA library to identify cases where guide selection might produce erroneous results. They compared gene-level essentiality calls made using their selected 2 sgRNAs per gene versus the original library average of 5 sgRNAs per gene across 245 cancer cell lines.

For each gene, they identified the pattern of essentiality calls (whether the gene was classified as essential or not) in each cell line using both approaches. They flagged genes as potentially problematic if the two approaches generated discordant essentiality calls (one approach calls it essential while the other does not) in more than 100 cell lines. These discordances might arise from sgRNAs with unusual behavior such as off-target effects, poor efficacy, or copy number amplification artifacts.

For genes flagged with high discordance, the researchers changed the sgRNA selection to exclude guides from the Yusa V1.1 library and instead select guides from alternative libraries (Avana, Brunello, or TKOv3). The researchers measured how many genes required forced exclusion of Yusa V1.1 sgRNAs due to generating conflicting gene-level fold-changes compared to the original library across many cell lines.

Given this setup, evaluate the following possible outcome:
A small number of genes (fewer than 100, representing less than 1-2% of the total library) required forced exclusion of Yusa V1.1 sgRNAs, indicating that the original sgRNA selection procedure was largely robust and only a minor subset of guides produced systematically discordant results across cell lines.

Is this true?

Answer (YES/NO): NO